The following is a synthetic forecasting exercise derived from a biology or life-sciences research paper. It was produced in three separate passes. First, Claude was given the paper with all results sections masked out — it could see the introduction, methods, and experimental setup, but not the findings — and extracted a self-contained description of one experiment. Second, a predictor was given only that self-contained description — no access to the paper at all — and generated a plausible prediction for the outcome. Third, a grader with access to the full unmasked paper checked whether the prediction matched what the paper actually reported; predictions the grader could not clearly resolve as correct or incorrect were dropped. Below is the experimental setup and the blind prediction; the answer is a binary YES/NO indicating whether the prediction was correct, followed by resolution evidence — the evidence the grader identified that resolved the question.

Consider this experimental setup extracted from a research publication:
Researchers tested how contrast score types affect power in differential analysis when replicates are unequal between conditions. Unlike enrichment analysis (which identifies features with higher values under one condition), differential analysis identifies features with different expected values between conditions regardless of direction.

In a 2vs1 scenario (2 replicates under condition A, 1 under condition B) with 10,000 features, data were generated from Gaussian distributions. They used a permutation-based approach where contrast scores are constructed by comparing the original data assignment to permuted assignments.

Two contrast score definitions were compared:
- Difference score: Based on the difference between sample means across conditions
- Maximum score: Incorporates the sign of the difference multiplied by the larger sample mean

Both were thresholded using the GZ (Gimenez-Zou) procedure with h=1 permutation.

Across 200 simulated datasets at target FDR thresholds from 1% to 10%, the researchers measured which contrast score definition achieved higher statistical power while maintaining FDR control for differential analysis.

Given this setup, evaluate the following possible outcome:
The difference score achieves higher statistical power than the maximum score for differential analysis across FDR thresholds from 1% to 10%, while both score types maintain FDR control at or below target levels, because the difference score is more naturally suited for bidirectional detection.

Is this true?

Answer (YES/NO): NO